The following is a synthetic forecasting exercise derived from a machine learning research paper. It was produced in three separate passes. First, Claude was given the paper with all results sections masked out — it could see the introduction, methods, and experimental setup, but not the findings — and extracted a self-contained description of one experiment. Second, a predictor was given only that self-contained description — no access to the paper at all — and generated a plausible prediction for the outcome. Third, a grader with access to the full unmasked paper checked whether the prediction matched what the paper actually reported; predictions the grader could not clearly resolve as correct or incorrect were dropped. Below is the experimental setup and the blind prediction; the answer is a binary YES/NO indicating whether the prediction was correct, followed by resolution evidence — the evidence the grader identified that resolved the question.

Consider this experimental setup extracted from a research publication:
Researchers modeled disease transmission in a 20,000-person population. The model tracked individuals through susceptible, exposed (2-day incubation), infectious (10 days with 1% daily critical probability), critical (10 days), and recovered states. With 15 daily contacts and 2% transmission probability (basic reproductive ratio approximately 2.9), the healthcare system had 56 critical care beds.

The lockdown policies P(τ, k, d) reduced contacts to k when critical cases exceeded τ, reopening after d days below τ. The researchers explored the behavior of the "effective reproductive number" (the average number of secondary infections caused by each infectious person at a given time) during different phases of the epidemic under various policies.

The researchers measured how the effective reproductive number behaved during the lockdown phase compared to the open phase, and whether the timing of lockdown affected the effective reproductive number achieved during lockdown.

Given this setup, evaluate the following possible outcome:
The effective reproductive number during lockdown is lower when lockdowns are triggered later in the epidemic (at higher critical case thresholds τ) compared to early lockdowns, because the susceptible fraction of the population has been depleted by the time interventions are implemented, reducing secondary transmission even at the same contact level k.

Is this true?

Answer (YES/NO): YES